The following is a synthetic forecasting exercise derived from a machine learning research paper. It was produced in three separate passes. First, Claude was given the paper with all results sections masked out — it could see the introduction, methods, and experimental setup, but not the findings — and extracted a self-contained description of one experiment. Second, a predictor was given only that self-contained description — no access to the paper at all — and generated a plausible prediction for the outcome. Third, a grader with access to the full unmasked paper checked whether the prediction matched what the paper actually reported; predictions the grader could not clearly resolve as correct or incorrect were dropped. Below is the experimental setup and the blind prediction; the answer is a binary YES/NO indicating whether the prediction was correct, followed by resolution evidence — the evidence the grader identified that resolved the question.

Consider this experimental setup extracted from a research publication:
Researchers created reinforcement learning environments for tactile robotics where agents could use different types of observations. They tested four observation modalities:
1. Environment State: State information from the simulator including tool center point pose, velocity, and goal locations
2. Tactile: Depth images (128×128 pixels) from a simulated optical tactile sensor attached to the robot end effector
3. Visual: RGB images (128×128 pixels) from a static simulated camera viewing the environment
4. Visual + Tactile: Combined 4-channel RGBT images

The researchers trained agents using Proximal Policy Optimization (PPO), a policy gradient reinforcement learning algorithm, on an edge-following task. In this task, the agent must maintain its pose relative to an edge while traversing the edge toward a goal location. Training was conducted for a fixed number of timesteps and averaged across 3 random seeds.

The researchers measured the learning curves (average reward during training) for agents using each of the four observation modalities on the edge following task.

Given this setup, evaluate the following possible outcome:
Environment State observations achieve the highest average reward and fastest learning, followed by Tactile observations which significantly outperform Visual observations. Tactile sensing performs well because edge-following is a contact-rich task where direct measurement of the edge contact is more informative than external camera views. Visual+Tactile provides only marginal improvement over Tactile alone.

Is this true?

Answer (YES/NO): NO